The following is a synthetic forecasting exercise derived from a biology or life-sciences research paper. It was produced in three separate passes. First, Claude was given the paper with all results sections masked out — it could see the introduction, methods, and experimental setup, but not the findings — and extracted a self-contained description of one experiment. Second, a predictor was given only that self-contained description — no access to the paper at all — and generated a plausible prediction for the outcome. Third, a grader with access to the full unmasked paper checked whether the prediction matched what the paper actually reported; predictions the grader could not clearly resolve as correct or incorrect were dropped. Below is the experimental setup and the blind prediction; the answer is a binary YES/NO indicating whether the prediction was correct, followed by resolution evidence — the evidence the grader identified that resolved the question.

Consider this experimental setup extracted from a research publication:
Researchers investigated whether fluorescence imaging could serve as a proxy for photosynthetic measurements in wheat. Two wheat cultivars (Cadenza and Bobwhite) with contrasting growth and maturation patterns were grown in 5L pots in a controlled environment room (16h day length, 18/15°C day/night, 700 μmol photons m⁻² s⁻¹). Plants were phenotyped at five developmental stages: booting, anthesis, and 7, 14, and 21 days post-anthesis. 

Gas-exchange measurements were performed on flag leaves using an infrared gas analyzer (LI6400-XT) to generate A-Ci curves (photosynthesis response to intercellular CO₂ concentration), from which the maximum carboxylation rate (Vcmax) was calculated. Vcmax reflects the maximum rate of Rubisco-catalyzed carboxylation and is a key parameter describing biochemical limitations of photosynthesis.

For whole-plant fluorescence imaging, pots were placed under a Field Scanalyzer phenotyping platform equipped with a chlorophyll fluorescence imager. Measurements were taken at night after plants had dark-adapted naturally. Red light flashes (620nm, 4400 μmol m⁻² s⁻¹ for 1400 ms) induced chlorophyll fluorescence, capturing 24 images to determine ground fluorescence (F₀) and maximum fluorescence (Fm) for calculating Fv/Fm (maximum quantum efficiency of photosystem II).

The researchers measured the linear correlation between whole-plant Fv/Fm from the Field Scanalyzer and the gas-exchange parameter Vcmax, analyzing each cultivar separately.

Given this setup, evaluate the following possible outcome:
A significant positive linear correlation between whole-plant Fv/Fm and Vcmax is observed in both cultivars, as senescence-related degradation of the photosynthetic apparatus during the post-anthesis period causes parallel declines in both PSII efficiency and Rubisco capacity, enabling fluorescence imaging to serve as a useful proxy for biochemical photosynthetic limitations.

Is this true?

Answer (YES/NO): YES